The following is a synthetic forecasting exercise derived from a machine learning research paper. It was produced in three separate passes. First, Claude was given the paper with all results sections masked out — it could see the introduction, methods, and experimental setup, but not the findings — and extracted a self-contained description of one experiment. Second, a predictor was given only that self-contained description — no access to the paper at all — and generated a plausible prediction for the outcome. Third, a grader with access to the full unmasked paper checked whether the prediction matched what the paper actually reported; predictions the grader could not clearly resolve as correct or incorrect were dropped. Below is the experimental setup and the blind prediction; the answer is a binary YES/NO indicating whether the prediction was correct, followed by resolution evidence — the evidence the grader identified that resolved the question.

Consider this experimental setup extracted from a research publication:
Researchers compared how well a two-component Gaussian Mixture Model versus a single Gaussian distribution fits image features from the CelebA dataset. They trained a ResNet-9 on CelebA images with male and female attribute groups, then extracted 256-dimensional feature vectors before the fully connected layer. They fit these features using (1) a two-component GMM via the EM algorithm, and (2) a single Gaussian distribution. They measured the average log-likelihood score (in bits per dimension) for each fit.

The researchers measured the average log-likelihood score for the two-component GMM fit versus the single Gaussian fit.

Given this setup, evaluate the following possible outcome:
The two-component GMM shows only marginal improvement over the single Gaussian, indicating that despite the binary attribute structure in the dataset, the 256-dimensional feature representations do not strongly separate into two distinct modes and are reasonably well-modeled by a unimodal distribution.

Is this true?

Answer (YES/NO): NO